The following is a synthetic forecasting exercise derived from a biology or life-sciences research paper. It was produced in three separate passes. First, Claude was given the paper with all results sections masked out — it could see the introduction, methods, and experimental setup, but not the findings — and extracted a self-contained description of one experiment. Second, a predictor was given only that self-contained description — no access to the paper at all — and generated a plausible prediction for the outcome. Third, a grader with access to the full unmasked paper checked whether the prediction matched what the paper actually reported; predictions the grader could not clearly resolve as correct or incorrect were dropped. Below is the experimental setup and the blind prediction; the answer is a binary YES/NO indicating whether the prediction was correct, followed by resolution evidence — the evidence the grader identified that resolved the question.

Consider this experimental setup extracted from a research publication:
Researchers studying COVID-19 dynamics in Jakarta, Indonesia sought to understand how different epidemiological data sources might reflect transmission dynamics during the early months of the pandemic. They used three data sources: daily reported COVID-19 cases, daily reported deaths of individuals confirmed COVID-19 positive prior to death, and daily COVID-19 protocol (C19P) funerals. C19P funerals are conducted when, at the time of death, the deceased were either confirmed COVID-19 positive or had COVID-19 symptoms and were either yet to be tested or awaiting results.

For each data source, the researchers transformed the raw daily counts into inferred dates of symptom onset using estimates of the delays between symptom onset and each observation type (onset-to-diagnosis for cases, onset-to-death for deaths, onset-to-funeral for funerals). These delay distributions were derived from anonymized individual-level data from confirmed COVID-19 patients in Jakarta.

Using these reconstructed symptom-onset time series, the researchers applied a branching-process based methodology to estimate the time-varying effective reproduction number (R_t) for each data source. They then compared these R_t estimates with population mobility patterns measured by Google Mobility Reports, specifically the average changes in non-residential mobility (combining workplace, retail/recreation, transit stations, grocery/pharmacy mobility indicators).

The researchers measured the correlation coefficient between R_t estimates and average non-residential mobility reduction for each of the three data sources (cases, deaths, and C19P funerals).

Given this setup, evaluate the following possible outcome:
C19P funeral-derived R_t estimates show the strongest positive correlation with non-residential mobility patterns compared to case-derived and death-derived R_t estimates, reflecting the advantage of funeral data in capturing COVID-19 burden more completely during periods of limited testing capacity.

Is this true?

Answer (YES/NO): YES